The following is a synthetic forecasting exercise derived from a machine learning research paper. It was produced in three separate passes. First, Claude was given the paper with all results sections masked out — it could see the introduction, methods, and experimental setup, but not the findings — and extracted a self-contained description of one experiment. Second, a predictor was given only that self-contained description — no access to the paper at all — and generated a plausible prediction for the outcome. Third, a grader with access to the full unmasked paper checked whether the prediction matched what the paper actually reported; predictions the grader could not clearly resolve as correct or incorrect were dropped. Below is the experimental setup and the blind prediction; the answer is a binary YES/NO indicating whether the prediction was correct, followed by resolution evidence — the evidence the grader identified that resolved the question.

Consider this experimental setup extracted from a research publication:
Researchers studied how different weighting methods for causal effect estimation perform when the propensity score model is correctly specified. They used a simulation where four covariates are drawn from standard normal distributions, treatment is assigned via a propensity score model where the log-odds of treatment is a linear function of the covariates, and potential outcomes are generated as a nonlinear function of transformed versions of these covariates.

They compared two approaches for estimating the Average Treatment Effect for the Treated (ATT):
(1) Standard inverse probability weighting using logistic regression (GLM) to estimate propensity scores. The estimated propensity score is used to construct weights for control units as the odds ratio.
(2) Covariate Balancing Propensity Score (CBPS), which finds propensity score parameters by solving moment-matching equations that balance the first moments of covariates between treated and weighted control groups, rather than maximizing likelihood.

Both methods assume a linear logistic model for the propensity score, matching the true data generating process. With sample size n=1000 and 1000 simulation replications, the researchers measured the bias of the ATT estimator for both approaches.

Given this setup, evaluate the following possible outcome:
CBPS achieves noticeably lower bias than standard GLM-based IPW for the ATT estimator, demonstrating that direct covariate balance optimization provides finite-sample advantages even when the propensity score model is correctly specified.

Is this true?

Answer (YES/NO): NO